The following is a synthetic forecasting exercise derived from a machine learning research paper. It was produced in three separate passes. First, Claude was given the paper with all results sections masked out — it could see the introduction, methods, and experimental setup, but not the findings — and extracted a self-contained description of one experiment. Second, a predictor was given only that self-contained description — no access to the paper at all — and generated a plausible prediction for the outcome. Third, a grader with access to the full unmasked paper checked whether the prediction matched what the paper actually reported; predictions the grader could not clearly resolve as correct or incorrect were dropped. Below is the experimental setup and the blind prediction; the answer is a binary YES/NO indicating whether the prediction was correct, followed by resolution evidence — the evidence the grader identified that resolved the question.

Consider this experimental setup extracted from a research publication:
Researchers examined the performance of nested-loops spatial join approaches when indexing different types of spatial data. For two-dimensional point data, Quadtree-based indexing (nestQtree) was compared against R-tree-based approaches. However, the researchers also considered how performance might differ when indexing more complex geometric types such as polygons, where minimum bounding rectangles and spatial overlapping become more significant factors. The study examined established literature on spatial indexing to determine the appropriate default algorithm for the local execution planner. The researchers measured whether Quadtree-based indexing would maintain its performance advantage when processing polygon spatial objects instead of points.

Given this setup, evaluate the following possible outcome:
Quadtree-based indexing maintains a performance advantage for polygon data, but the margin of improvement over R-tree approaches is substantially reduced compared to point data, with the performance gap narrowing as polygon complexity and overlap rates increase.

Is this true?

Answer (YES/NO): NO